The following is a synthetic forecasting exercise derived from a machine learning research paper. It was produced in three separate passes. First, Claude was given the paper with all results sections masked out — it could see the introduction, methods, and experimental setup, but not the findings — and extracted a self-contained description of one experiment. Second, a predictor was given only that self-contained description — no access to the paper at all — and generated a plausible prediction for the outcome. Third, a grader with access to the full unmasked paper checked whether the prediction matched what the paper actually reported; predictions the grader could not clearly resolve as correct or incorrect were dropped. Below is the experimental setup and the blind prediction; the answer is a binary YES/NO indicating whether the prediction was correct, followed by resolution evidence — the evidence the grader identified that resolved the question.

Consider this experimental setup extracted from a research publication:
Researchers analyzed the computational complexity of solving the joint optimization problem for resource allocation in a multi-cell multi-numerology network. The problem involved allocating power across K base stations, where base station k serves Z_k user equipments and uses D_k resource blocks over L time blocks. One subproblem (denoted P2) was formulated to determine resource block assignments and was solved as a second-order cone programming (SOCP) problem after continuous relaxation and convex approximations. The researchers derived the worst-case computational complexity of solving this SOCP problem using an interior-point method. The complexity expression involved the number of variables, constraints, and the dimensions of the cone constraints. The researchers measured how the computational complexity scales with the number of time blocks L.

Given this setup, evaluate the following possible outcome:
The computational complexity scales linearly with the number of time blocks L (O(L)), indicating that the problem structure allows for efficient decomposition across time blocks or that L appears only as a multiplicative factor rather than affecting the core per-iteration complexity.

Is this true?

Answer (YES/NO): NO